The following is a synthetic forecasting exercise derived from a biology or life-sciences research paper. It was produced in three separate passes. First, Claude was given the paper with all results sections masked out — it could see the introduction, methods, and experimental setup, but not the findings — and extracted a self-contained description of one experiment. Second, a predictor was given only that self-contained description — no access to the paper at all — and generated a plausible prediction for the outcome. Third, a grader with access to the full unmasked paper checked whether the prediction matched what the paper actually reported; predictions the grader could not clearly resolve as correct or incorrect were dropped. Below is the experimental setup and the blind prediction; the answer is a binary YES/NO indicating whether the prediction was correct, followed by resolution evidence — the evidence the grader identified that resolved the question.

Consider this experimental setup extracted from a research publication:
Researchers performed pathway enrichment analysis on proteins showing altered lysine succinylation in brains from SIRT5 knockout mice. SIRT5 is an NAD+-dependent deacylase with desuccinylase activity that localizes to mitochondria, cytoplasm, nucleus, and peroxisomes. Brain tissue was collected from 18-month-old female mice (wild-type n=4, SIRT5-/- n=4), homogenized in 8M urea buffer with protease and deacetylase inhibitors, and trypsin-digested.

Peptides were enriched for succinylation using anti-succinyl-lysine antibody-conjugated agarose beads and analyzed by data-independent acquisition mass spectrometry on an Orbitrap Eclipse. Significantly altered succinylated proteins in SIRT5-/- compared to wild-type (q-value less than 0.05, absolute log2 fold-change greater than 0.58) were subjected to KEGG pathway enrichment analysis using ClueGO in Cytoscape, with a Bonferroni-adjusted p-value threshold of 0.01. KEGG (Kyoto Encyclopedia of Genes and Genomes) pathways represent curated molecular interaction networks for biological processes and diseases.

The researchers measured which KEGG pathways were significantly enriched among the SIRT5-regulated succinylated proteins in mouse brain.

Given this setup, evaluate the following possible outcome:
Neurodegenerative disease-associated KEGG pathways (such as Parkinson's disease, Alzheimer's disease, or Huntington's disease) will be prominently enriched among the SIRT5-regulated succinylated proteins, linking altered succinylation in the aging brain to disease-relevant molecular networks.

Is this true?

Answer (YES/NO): YES